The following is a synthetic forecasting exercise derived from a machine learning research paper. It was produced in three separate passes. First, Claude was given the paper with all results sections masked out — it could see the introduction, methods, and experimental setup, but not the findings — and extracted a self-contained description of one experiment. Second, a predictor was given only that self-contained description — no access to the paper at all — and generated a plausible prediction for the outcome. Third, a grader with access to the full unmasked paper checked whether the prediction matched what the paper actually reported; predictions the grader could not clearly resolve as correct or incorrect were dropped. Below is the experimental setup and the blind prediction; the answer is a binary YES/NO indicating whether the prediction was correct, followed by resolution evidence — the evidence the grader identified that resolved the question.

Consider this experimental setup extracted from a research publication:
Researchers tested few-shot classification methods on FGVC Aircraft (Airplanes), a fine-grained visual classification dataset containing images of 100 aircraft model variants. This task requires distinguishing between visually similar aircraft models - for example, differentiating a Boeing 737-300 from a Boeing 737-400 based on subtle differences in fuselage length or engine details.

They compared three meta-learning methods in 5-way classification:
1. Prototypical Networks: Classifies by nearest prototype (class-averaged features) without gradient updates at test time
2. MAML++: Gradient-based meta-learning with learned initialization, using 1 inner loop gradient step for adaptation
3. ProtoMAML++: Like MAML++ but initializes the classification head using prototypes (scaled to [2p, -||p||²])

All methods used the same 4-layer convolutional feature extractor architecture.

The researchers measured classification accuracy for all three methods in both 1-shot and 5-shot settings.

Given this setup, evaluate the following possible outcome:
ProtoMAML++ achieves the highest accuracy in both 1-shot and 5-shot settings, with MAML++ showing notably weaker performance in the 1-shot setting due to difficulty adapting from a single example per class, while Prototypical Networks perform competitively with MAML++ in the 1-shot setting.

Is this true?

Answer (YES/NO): YES